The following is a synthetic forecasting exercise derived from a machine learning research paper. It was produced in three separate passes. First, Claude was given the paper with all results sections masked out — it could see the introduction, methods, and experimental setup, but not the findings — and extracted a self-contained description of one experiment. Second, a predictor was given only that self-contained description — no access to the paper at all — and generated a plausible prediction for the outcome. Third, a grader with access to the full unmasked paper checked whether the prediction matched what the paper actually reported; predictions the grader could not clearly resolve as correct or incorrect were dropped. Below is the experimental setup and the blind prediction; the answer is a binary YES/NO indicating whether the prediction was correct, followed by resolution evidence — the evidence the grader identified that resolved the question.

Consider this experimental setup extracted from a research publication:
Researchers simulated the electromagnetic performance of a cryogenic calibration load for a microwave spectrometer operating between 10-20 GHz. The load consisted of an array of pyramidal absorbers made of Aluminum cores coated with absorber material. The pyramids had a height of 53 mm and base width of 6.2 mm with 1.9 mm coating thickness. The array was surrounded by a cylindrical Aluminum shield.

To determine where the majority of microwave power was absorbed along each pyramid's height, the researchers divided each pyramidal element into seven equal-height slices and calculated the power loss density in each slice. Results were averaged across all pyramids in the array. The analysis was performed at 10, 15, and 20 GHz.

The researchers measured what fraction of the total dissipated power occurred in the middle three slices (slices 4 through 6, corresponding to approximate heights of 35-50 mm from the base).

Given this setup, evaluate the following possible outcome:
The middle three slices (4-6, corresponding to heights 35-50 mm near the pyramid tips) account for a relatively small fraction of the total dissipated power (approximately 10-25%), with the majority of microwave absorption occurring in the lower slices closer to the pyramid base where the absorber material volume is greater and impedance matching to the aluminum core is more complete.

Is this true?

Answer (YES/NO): NO